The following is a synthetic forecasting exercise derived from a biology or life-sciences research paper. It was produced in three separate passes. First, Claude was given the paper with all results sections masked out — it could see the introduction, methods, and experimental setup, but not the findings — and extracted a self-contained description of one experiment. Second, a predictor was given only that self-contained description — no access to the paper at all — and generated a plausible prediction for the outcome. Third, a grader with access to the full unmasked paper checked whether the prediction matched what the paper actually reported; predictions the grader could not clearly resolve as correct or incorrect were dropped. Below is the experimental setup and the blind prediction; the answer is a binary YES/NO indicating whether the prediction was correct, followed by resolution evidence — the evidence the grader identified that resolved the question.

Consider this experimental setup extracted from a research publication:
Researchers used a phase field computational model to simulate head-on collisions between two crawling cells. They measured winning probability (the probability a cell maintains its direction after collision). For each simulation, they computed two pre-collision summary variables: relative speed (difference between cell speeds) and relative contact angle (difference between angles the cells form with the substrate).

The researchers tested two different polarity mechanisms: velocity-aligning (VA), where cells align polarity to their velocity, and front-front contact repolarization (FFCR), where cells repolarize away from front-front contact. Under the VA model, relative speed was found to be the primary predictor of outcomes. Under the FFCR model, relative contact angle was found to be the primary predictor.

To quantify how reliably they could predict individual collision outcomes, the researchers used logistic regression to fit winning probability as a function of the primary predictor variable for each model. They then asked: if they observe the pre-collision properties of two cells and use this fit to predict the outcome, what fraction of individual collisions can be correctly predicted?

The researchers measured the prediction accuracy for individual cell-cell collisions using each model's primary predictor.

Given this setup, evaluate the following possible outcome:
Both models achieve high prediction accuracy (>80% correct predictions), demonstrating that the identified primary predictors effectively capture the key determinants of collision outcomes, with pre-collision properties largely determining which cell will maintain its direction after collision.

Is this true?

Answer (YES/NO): NO